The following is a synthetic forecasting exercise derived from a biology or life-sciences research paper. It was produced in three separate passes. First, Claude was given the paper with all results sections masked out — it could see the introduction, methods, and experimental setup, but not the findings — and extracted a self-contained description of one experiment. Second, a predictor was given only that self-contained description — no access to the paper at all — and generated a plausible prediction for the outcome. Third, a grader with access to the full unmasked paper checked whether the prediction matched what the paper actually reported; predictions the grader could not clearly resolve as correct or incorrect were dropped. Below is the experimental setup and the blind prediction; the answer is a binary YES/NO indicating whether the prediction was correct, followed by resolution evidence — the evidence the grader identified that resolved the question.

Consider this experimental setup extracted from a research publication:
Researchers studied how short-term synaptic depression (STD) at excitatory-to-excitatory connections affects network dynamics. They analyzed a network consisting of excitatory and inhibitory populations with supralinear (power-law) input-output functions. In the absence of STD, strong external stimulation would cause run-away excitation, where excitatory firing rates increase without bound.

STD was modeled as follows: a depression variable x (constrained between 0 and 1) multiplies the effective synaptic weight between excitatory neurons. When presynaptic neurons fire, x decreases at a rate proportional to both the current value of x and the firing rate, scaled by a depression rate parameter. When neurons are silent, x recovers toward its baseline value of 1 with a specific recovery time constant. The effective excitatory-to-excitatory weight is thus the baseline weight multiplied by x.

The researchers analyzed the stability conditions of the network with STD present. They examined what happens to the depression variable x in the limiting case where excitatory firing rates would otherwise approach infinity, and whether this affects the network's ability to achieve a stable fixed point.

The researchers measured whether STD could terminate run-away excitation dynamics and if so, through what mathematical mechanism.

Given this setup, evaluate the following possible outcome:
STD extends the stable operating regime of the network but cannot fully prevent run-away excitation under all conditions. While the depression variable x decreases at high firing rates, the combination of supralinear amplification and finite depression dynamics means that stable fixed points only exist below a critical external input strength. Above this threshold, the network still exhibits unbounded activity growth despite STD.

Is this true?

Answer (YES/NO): NO